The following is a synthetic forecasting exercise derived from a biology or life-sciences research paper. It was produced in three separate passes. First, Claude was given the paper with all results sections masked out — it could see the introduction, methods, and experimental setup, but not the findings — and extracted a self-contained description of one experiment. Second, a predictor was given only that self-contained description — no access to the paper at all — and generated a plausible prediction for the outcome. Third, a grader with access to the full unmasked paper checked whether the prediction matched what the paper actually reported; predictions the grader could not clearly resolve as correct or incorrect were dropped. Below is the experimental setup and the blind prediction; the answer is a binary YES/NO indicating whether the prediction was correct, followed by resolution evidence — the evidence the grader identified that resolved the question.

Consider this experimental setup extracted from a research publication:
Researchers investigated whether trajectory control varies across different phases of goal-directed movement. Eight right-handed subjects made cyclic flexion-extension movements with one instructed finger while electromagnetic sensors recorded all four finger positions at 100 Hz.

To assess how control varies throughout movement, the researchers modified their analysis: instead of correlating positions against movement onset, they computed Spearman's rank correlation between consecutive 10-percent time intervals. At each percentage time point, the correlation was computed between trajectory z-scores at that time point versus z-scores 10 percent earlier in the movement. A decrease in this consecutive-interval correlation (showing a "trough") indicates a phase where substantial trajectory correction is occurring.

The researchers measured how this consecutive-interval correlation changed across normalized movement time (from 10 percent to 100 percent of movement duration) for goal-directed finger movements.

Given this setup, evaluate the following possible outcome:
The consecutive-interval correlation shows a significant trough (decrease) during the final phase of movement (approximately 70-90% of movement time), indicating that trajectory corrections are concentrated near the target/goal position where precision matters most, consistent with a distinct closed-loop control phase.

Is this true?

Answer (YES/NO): NO